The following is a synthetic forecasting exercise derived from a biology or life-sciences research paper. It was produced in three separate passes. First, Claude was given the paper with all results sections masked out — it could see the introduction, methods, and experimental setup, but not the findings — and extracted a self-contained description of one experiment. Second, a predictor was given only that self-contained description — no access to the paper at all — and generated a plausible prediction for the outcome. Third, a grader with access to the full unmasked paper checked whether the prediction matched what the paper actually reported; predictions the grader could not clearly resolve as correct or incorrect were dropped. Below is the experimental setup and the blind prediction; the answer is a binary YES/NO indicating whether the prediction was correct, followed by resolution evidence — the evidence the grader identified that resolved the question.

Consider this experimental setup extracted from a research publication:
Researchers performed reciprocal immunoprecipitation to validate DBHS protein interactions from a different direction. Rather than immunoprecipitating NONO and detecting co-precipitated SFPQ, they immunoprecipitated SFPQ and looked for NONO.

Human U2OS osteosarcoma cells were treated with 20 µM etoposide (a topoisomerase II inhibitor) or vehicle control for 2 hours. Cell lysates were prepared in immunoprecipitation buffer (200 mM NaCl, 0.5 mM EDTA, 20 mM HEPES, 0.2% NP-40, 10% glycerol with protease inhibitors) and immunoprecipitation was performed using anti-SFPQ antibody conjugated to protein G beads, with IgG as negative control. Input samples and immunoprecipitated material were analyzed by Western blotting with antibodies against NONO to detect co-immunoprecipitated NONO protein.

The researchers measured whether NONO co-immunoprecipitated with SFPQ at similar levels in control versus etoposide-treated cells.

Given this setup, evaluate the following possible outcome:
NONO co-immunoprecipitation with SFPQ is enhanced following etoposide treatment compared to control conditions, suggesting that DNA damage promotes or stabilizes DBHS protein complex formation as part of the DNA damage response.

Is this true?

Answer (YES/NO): NO